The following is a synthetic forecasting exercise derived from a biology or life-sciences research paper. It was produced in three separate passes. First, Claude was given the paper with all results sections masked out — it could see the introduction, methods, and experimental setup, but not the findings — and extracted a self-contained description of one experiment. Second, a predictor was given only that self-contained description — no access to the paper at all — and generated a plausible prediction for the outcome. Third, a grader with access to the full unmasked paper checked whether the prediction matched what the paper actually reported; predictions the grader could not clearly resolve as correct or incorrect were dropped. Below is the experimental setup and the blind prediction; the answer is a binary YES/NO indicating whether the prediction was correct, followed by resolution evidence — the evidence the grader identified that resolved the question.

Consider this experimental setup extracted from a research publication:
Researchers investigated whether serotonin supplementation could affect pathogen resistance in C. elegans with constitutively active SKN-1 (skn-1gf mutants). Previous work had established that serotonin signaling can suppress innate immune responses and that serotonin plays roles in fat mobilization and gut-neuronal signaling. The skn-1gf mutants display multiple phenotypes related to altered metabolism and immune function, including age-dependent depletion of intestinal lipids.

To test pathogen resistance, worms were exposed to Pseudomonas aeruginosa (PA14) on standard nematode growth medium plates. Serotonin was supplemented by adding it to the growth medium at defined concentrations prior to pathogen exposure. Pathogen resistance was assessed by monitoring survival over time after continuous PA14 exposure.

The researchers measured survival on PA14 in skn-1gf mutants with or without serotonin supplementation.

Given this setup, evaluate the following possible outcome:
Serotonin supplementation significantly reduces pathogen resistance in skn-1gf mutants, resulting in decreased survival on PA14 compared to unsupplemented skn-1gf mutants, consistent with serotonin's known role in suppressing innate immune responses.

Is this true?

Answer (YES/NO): NO